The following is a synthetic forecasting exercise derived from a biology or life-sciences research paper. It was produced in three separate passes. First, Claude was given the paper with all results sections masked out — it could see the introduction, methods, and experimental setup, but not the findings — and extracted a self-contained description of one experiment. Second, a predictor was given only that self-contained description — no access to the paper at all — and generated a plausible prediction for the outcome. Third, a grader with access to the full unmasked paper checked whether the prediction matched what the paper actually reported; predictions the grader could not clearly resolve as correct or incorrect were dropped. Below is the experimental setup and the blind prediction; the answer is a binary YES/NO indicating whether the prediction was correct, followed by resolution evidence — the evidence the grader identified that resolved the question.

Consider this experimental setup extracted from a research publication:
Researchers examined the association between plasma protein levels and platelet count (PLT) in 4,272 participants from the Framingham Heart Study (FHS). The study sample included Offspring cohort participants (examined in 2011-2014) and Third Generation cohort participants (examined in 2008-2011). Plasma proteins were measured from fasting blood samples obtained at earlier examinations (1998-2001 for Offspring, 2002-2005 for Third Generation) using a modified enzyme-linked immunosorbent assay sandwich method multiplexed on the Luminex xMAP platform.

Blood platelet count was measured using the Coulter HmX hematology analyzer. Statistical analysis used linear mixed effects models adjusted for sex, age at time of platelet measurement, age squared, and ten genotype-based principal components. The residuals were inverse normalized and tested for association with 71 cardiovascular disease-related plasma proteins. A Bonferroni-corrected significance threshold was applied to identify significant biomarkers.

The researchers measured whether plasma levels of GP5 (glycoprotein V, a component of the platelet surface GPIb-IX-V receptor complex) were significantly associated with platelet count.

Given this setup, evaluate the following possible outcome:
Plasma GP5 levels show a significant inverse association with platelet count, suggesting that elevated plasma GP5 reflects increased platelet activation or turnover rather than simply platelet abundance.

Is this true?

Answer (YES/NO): NO